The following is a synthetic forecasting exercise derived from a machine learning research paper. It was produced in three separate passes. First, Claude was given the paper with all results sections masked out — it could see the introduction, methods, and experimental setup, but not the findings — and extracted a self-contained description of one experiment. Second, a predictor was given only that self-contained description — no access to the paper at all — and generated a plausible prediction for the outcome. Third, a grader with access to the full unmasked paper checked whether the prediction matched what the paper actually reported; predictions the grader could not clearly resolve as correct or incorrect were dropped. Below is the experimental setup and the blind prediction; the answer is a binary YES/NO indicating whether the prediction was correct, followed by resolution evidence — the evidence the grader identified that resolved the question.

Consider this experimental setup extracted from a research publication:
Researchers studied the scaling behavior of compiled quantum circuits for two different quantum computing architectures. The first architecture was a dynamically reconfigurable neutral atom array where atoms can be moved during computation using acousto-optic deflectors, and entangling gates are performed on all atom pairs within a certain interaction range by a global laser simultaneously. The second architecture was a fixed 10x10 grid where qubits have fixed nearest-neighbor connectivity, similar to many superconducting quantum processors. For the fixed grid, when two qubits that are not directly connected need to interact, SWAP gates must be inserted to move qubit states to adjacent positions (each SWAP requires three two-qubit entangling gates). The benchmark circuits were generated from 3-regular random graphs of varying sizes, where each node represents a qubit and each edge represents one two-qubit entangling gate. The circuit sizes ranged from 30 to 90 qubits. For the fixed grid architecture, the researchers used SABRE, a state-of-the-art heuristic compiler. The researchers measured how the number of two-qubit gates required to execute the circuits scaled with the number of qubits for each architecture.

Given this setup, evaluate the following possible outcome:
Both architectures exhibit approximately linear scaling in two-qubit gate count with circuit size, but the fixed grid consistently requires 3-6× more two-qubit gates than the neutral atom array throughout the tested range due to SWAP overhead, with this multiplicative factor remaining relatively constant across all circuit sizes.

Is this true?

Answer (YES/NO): NO